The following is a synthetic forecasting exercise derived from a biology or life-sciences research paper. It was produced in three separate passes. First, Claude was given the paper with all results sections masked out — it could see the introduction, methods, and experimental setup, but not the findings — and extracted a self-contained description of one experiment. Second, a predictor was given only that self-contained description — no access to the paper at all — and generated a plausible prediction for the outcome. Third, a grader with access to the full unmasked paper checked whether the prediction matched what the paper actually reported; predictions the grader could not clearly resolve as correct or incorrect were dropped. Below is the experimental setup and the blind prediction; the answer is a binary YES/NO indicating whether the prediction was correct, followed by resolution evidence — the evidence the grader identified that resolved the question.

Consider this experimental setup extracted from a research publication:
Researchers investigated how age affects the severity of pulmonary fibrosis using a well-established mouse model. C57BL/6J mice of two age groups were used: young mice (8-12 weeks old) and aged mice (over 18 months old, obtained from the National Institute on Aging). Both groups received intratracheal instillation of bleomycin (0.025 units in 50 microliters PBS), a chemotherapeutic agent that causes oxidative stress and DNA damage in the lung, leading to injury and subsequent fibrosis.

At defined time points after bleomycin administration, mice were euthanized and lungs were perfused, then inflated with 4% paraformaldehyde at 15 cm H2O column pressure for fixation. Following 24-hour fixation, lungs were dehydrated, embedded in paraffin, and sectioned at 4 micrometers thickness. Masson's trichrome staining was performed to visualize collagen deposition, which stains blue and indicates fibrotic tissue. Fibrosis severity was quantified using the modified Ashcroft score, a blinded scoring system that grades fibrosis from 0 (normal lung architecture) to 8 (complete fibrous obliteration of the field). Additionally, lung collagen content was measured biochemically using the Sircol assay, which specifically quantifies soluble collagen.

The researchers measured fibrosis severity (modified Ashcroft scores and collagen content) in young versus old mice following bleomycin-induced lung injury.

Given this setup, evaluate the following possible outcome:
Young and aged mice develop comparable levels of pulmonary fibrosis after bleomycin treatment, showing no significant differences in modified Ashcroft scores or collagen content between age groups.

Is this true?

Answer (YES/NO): NO